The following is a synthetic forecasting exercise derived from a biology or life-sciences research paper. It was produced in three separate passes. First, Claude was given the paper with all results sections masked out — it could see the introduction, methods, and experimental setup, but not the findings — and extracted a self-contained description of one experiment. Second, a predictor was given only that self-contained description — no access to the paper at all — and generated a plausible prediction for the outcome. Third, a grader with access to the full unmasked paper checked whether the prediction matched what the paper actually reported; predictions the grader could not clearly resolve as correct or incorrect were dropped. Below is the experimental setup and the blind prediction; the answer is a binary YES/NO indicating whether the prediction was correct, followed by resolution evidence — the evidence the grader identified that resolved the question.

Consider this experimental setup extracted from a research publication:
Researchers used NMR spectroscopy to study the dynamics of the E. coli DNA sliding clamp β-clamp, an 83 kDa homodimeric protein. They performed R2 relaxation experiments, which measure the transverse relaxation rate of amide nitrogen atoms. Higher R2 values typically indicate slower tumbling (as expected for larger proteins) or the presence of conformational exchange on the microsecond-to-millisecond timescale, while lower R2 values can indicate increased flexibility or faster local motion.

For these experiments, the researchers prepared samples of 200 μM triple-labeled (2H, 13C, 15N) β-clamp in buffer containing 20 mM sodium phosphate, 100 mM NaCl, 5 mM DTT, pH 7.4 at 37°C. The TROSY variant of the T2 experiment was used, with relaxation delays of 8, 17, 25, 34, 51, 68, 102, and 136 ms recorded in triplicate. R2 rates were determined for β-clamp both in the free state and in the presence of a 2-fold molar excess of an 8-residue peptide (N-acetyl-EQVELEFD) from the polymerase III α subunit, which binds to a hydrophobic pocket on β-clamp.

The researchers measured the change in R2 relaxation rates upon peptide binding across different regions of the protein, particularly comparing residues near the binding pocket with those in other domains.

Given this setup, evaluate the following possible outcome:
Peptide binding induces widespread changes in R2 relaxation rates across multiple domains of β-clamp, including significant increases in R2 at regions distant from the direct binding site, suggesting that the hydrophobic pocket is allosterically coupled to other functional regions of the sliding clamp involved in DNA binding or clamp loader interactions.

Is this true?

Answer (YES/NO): NO